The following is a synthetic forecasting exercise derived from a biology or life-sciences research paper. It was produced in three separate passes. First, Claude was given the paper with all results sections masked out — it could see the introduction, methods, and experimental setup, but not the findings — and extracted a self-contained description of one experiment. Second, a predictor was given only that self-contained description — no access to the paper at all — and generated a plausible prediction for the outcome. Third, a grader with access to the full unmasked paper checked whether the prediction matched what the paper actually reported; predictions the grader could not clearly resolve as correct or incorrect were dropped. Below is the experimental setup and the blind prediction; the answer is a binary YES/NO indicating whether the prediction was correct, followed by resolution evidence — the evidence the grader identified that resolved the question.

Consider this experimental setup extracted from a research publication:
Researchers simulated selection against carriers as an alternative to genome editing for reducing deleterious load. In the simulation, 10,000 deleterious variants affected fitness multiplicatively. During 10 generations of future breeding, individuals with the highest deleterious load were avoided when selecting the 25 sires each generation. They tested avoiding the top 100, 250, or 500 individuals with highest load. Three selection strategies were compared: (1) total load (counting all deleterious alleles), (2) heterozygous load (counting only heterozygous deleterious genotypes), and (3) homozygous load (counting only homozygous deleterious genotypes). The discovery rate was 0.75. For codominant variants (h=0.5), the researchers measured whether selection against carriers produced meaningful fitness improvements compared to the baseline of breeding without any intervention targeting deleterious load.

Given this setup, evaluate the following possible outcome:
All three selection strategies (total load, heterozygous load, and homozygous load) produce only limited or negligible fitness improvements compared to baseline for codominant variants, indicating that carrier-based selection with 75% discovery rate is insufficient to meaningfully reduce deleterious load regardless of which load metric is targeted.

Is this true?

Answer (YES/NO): YES